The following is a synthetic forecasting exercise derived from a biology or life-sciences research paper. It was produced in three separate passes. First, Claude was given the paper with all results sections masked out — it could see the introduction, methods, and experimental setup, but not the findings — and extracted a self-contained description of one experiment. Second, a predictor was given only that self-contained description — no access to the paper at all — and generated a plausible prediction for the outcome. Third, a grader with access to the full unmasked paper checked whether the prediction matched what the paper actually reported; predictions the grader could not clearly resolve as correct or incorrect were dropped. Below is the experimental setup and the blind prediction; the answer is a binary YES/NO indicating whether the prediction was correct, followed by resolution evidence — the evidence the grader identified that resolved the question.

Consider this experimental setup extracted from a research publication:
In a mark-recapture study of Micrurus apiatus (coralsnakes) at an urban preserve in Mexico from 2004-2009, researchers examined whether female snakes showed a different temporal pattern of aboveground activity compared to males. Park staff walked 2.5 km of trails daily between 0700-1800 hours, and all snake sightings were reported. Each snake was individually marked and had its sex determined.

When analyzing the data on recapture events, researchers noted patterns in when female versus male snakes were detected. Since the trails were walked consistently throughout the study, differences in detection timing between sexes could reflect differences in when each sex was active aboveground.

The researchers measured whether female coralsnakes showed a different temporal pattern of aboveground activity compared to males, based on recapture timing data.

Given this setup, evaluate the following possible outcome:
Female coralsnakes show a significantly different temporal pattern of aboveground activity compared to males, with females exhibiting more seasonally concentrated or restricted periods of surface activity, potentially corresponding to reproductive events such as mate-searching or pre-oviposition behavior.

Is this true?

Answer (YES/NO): YES